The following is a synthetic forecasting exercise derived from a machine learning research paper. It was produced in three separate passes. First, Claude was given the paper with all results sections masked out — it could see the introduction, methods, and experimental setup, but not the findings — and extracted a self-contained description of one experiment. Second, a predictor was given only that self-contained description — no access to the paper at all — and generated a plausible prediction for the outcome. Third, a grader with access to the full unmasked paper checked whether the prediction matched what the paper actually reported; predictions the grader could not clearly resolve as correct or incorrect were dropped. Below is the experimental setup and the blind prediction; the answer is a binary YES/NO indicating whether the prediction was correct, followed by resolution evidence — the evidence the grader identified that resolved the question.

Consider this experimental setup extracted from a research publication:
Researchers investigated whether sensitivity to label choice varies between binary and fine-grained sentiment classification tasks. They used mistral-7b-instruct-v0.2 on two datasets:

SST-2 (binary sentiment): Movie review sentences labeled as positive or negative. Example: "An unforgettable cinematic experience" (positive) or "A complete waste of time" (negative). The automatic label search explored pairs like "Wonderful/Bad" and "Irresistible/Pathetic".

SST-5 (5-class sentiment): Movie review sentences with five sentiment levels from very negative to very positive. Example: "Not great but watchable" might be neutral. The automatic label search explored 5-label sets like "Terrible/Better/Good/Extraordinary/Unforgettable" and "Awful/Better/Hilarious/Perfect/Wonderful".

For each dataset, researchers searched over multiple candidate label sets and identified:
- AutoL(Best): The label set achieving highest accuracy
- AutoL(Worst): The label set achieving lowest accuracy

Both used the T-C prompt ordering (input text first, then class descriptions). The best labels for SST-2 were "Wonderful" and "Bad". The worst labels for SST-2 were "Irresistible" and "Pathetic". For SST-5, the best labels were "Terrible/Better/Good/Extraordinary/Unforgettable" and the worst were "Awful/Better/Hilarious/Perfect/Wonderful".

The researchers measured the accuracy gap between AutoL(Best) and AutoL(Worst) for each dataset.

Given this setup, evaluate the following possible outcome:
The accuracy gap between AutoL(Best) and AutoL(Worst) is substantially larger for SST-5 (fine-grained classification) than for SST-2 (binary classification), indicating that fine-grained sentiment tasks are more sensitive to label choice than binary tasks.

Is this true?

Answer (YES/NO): NO